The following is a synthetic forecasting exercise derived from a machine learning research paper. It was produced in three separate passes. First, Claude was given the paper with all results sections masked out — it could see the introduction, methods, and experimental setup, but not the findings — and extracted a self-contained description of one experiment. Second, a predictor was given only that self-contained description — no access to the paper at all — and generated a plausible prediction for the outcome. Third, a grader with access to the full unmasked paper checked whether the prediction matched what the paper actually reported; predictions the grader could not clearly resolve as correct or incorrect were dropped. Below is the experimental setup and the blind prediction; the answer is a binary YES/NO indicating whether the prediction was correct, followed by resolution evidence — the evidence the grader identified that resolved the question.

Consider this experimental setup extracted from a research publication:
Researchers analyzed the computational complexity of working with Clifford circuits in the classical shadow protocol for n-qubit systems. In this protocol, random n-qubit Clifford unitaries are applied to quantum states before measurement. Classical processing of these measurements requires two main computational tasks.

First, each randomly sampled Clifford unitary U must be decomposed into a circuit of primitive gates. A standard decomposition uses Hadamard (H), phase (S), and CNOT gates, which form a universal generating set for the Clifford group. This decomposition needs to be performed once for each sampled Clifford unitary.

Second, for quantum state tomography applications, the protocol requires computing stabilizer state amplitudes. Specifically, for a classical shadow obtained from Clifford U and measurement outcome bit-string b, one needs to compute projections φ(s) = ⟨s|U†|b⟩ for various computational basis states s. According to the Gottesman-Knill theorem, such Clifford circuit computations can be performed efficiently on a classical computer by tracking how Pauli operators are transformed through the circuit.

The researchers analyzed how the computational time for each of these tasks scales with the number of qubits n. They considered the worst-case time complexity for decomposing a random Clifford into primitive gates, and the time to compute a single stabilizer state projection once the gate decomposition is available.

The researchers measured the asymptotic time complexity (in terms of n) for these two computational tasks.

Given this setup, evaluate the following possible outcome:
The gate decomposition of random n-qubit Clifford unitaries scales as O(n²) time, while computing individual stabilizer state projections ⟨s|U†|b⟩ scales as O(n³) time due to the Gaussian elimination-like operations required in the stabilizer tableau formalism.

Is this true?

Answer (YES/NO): NO